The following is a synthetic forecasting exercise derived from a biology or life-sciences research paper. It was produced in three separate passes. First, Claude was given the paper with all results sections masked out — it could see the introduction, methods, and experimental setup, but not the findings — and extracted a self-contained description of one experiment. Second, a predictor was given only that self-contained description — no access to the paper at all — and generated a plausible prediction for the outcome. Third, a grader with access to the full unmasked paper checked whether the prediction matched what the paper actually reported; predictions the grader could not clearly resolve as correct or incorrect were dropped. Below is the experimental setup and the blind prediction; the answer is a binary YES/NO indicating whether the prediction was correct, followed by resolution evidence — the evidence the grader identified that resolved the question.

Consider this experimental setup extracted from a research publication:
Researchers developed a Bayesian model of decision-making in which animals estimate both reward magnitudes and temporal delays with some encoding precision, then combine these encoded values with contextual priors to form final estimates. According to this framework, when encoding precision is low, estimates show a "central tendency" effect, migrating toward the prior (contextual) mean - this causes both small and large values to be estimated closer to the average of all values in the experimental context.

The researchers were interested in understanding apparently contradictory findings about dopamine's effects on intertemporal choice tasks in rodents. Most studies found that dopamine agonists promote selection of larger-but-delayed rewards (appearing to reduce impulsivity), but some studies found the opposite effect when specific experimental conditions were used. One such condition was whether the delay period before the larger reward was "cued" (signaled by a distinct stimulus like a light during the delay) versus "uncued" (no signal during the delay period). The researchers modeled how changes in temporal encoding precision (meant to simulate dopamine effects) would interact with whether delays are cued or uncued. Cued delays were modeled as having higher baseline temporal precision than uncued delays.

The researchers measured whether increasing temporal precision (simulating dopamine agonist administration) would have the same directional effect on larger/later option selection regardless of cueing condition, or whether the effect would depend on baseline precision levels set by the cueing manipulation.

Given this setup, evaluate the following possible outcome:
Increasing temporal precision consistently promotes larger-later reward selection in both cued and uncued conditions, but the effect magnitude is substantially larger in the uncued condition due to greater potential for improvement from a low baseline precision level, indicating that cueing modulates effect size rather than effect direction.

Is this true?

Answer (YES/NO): NO